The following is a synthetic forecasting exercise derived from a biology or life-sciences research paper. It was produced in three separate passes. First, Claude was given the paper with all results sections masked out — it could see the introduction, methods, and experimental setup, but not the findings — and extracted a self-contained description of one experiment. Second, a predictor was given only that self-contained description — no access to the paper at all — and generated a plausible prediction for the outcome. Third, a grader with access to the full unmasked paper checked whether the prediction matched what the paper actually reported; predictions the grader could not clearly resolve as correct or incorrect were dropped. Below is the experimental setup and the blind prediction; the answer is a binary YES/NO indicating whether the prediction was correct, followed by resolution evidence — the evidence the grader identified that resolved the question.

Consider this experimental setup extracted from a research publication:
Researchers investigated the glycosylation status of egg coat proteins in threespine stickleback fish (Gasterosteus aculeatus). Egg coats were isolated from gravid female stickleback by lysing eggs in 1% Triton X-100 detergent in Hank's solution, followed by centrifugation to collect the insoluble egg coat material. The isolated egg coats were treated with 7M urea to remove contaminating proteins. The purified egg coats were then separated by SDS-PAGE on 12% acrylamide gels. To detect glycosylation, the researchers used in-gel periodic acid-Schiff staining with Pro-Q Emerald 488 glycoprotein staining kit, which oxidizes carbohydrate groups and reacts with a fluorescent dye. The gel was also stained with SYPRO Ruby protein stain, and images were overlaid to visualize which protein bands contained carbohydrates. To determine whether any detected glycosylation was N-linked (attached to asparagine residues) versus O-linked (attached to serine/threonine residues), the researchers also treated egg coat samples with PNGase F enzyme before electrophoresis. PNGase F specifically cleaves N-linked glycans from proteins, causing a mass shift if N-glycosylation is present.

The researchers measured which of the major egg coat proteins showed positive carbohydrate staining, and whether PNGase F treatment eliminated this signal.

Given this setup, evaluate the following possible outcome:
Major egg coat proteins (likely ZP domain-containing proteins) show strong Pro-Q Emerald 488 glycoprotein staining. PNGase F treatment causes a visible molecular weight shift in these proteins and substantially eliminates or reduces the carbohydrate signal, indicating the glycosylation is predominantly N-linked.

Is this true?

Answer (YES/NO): NO